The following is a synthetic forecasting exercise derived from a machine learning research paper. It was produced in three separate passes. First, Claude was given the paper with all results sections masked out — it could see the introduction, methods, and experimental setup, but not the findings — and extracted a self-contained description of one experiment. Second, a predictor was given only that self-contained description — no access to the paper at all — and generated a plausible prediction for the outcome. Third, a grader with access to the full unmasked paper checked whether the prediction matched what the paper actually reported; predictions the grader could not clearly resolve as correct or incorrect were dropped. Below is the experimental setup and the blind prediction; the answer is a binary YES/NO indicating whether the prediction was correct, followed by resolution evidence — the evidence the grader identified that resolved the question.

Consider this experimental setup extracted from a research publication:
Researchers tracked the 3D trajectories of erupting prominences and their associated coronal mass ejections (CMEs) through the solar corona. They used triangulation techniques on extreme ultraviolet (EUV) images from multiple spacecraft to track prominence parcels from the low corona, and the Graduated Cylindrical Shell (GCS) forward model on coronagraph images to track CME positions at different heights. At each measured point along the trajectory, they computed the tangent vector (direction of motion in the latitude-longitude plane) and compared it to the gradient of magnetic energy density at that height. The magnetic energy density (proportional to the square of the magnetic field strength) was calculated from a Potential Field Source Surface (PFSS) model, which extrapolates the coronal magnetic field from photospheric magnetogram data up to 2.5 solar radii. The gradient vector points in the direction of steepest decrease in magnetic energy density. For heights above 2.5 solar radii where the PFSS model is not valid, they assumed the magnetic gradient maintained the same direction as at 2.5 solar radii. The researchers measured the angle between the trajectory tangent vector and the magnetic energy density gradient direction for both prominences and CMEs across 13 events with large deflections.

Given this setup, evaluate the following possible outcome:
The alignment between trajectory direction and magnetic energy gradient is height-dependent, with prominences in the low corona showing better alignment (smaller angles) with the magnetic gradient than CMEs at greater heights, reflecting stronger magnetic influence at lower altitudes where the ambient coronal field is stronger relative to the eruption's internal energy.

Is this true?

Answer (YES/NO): NO